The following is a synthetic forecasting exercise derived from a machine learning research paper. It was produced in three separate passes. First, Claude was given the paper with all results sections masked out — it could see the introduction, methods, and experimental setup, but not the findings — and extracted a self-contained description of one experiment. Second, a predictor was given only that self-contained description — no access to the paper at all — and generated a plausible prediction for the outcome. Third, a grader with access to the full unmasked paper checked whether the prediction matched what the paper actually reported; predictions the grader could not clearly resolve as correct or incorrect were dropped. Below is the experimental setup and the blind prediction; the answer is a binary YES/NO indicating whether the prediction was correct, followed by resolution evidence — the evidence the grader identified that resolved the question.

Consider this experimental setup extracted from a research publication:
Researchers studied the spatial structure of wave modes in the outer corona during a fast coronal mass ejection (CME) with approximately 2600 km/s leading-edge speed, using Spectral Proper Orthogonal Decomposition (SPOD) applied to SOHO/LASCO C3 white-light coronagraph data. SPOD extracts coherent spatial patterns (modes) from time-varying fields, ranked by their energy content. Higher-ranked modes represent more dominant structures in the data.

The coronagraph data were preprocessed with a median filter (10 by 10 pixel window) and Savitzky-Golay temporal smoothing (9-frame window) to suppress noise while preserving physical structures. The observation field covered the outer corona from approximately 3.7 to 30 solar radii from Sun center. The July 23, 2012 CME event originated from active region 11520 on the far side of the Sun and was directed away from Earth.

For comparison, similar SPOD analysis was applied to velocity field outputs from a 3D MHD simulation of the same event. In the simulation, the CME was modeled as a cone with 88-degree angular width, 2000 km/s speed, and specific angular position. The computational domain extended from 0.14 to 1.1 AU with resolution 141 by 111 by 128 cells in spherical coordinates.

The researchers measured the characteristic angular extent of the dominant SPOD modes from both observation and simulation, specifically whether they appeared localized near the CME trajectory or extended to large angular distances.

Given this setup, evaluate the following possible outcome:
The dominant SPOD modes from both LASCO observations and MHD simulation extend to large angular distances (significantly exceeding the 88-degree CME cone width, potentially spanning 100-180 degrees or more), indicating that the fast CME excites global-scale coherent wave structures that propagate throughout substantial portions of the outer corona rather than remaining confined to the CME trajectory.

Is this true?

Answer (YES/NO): NO